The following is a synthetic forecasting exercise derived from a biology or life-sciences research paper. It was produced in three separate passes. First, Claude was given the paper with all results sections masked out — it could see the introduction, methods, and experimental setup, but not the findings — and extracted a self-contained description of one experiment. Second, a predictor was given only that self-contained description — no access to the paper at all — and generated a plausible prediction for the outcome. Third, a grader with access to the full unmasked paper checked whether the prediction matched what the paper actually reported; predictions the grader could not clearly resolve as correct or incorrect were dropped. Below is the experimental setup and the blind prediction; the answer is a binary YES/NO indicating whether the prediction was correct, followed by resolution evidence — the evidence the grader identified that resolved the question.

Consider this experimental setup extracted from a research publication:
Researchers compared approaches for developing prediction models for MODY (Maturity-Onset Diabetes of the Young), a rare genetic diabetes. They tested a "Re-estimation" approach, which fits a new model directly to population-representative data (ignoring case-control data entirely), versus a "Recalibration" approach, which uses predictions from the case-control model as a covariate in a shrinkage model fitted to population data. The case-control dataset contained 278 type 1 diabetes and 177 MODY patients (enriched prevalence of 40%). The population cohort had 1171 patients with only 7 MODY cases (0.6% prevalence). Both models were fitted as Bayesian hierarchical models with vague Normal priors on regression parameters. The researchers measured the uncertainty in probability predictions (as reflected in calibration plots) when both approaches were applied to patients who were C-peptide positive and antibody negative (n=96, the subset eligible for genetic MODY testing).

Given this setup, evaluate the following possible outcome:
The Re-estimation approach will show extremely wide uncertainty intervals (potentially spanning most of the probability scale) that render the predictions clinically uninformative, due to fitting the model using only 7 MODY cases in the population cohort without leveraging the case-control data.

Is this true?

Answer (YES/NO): NO